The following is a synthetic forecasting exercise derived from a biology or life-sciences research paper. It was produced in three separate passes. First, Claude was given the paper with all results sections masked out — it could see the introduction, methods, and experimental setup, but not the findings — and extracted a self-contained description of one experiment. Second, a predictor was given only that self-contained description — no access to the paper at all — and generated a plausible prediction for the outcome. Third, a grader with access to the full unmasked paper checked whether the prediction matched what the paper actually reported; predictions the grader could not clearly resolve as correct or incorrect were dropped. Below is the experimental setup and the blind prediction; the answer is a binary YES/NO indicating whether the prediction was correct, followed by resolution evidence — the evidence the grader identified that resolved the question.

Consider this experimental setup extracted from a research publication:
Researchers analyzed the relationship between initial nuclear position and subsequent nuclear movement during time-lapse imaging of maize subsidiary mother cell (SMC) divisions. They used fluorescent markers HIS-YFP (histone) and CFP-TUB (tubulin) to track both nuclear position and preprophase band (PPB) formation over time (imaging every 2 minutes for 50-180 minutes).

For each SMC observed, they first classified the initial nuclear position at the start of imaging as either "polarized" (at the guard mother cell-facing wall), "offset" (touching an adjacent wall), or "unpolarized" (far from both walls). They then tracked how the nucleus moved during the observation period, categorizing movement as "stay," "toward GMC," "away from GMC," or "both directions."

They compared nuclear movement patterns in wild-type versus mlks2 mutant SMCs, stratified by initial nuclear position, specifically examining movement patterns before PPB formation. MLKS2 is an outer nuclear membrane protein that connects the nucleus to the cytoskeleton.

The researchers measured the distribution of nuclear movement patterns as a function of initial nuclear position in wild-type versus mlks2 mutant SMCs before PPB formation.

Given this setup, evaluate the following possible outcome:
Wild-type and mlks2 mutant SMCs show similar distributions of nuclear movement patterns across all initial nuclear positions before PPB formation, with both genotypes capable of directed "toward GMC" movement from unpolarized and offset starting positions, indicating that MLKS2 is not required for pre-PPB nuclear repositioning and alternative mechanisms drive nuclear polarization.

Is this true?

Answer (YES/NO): NO